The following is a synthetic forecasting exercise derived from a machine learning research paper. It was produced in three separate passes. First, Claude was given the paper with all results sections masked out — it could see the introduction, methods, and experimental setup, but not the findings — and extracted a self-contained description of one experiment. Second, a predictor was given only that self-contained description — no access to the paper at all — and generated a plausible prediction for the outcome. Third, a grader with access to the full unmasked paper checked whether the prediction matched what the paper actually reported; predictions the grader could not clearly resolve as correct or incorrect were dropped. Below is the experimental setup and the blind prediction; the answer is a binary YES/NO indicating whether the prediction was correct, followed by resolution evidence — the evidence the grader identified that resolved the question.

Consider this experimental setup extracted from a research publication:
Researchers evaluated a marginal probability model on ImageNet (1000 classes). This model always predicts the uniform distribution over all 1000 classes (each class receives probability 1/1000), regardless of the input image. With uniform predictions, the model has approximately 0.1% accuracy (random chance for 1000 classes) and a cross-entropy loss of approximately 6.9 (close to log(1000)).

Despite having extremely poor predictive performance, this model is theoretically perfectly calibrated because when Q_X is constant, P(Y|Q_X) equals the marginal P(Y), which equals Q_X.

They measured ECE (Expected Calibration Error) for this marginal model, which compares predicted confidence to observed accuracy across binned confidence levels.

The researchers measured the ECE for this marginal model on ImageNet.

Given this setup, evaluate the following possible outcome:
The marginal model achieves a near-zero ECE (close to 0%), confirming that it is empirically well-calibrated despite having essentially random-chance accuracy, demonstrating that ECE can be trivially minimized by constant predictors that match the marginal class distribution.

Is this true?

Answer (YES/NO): YES